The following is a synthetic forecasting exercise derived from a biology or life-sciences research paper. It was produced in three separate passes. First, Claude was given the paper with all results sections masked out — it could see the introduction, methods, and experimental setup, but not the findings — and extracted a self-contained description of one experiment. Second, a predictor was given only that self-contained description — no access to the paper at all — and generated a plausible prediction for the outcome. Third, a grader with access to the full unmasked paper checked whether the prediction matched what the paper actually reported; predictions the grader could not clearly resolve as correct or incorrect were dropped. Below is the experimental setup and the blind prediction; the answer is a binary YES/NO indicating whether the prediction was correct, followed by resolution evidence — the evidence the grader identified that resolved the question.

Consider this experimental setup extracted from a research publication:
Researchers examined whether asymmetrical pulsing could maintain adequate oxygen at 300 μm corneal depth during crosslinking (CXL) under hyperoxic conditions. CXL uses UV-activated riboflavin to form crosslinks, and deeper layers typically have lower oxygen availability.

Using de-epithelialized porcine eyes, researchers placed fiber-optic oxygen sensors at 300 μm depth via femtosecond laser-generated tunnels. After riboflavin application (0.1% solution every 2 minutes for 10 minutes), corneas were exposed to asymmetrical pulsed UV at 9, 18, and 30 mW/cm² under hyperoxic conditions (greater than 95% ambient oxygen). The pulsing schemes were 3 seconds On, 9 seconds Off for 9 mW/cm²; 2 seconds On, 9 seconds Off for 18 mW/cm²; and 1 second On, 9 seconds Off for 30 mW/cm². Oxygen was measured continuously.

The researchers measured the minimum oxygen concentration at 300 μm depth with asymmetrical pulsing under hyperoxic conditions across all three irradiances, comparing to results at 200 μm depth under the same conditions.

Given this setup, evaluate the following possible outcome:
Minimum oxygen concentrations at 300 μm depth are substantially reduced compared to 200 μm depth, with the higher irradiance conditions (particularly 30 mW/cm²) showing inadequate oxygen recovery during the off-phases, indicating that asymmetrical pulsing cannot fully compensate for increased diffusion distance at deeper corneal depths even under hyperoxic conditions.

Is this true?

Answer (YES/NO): NO